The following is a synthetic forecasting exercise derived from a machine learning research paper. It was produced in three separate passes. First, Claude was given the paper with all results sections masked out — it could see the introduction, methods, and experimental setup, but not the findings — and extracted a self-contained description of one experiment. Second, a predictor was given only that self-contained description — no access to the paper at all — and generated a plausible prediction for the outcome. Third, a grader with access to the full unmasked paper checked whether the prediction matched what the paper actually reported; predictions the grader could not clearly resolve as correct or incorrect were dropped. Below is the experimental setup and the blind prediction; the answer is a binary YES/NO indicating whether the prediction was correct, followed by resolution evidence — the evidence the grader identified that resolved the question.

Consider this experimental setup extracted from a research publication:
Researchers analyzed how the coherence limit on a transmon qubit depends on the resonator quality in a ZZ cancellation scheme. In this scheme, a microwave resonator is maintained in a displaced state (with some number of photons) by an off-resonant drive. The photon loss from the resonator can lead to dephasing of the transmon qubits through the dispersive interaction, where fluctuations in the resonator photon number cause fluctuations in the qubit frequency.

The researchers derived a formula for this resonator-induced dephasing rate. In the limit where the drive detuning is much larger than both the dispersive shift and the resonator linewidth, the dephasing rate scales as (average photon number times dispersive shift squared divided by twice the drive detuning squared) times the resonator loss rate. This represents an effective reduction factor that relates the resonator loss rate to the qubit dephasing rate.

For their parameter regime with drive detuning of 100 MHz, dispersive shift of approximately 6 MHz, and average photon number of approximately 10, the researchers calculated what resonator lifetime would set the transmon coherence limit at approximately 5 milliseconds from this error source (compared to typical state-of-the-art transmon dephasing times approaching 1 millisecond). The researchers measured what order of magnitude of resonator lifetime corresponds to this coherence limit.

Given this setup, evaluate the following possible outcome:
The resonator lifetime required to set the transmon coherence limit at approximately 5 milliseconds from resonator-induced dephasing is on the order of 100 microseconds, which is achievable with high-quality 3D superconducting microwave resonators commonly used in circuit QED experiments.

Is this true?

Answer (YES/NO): YES